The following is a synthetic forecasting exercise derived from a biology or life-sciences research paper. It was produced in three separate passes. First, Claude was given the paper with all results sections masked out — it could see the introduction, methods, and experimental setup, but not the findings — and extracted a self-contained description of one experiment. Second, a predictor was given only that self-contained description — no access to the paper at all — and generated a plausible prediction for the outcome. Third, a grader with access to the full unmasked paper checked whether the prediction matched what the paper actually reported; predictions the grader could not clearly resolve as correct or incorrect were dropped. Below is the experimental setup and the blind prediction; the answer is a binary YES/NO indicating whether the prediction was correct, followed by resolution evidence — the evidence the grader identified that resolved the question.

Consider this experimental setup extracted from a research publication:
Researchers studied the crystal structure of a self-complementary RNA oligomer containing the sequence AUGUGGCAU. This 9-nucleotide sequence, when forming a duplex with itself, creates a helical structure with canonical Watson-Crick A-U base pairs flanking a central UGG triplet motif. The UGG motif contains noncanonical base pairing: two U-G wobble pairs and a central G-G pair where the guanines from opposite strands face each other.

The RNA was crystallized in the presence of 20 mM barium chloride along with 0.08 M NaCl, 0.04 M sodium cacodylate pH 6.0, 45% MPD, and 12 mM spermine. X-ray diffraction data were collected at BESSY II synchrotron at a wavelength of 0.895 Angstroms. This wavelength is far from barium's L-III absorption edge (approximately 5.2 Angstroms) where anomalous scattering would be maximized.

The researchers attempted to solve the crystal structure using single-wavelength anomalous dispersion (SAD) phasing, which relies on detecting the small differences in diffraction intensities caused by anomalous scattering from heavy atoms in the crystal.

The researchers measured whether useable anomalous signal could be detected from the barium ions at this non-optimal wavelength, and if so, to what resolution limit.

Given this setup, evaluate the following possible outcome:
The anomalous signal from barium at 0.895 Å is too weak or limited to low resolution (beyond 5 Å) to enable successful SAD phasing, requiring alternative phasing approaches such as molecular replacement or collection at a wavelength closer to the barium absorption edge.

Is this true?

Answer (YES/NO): NO